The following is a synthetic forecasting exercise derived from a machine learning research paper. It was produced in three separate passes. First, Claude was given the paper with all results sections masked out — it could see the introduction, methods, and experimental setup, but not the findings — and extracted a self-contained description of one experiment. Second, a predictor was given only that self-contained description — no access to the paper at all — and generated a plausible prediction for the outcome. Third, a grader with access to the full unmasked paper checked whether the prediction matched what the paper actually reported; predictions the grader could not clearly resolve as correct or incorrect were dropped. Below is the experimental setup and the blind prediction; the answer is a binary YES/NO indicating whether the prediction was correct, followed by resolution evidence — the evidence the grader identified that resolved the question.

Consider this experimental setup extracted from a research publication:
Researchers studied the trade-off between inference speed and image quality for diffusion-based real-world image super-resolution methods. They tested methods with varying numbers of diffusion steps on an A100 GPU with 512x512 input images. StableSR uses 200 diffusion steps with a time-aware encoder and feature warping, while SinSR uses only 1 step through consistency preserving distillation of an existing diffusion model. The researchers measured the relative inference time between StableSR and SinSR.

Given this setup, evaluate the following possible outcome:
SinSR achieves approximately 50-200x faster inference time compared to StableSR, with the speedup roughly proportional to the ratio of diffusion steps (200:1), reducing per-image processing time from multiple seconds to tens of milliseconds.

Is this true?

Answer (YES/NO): NO